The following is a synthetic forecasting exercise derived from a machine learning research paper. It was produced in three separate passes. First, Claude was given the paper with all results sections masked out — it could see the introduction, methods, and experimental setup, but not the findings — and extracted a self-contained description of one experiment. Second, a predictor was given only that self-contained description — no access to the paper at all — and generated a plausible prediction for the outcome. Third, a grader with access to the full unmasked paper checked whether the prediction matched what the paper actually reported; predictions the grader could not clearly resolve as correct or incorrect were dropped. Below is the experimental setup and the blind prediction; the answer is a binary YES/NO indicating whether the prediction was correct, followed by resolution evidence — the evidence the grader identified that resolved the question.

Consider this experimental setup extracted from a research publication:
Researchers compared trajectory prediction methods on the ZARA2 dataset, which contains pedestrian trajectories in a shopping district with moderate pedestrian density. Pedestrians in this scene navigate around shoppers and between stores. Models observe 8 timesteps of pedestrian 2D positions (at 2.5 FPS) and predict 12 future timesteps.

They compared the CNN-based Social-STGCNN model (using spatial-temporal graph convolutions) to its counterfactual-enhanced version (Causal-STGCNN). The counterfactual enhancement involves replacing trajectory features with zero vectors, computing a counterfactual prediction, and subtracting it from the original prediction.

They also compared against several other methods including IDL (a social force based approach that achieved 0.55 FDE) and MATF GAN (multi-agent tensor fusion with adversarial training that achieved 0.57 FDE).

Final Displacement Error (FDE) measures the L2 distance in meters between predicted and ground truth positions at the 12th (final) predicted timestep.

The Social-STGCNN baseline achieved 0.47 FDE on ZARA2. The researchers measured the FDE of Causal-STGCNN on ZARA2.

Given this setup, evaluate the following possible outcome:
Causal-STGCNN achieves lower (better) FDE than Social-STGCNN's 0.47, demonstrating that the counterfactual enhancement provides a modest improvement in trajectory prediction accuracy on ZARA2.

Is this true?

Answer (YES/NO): NO